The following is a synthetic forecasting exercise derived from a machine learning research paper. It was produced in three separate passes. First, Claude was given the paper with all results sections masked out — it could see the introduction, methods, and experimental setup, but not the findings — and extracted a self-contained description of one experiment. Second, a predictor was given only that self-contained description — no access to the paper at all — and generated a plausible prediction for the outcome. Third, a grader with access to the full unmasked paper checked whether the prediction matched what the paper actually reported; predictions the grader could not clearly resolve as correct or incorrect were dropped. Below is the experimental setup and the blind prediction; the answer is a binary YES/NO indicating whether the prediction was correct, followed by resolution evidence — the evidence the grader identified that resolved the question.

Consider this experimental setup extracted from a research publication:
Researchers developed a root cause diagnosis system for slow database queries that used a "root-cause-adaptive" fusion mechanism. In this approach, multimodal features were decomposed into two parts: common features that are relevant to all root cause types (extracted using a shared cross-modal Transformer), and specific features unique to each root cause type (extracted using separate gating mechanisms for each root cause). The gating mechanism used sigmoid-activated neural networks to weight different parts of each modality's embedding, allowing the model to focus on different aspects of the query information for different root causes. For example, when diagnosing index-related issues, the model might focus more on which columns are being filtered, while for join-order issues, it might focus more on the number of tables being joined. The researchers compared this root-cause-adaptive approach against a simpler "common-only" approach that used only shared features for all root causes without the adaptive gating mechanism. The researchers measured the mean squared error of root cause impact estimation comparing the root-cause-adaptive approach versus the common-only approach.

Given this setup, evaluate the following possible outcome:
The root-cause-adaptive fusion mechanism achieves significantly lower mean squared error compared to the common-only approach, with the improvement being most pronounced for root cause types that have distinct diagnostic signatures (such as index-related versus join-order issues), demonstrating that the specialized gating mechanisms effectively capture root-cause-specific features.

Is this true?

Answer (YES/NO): NO